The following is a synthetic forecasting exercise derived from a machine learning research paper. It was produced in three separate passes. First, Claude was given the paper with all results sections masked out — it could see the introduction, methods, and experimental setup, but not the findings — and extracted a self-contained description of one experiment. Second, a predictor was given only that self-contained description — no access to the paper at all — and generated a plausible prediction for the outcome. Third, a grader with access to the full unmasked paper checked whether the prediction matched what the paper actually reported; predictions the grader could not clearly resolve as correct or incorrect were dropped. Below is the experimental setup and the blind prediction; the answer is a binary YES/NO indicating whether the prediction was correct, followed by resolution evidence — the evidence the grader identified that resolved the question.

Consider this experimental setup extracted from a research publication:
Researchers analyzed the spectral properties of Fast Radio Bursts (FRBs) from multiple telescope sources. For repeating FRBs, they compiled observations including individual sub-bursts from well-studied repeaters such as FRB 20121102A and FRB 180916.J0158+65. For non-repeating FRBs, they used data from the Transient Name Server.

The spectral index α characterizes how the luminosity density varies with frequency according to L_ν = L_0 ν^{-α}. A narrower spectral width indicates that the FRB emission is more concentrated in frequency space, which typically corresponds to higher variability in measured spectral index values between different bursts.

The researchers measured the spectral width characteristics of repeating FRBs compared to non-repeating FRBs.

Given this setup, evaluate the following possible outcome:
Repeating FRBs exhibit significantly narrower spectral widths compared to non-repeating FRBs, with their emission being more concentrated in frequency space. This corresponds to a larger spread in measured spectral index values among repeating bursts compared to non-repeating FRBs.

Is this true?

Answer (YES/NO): YES